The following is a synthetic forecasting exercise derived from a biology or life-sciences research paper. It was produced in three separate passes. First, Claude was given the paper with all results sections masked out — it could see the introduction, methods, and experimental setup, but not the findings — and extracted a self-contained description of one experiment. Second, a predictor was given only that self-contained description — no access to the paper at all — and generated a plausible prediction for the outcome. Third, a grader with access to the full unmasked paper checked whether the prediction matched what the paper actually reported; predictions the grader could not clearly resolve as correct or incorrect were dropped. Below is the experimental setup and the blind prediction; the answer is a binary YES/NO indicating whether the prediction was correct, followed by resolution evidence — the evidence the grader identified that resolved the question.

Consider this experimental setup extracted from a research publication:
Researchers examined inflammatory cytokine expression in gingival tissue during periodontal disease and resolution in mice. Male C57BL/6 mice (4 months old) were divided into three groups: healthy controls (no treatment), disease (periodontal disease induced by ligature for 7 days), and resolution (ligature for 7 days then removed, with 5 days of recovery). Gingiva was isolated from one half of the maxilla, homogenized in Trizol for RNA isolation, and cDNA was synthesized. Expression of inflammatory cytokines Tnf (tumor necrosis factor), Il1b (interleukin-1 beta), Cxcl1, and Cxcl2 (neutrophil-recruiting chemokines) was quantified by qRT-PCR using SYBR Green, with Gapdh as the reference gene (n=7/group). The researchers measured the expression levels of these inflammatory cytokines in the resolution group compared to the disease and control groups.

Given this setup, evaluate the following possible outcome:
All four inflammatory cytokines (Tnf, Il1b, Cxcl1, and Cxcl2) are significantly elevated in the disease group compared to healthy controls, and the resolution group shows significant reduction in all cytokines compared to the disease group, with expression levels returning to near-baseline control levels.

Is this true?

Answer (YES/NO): NO